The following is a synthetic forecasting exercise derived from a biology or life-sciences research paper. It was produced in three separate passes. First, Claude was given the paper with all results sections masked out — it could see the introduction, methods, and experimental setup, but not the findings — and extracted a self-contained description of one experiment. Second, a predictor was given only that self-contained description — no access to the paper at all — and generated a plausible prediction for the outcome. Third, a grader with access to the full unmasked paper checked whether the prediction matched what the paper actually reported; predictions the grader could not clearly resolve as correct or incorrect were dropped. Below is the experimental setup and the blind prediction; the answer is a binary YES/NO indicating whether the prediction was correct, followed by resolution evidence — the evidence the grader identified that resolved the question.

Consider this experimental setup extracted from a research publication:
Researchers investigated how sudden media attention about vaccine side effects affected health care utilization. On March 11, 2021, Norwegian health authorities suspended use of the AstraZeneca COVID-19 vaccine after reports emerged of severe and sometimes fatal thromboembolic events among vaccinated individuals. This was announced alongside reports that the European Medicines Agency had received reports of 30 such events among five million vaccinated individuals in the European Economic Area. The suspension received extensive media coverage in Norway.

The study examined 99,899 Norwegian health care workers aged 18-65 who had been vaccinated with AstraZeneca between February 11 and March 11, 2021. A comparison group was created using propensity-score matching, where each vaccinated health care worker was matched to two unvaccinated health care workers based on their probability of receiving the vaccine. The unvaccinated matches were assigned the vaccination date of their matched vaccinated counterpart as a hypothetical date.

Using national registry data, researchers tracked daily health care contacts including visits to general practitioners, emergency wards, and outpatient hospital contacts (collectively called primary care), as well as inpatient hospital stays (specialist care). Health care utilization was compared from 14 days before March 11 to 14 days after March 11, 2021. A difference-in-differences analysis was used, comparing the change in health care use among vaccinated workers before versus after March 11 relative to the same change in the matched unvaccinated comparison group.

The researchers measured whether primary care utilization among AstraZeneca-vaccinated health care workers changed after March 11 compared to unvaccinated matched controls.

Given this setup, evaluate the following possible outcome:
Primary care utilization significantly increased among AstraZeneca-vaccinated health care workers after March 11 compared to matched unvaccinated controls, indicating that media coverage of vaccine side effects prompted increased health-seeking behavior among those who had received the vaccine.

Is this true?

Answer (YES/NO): YES